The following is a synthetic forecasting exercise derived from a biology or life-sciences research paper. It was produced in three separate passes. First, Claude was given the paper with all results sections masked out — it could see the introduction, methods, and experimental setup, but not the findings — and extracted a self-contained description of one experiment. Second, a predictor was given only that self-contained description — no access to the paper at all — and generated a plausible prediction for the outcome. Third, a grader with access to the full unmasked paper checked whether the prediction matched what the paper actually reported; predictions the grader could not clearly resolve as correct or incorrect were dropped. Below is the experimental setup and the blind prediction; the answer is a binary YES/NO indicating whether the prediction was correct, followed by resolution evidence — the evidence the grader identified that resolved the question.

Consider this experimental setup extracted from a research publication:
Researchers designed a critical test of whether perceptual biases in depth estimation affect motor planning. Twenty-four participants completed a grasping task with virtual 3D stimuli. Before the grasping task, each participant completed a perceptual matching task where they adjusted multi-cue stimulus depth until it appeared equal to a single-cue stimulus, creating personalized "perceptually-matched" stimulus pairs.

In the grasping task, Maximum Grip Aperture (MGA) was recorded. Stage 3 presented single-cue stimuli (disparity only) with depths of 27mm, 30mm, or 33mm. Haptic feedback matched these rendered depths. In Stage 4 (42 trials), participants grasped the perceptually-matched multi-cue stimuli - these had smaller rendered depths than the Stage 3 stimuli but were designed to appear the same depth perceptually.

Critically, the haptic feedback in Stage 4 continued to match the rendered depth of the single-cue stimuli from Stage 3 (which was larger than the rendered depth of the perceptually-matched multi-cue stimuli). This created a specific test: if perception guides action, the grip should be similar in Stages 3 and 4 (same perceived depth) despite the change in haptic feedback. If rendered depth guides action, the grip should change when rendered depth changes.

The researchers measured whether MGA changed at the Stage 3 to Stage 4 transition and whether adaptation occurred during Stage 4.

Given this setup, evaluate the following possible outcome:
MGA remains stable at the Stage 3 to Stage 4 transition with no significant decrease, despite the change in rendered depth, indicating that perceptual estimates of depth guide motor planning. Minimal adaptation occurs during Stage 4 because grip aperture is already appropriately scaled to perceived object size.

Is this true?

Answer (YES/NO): YES